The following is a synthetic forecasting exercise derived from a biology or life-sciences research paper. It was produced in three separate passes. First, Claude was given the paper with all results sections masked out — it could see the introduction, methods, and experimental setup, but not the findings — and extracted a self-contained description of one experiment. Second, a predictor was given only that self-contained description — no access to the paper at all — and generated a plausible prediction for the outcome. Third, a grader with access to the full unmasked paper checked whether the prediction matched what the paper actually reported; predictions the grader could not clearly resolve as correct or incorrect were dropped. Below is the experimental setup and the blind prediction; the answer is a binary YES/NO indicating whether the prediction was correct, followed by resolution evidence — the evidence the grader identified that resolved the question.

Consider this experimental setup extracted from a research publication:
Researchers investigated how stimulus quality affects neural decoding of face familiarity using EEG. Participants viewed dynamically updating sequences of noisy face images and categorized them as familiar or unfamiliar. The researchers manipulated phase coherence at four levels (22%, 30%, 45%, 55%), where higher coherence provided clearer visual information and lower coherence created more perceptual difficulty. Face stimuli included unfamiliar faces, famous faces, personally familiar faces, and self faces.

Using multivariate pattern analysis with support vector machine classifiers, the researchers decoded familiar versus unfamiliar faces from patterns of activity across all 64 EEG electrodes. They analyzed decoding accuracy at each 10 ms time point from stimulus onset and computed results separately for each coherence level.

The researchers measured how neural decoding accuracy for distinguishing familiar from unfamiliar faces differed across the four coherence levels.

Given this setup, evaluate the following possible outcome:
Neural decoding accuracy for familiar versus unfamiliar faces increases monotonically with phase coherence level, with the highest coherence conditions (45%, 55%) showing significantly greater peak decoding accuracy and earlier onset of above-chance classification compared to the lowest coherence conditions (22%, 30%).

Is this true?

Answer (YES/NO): NO